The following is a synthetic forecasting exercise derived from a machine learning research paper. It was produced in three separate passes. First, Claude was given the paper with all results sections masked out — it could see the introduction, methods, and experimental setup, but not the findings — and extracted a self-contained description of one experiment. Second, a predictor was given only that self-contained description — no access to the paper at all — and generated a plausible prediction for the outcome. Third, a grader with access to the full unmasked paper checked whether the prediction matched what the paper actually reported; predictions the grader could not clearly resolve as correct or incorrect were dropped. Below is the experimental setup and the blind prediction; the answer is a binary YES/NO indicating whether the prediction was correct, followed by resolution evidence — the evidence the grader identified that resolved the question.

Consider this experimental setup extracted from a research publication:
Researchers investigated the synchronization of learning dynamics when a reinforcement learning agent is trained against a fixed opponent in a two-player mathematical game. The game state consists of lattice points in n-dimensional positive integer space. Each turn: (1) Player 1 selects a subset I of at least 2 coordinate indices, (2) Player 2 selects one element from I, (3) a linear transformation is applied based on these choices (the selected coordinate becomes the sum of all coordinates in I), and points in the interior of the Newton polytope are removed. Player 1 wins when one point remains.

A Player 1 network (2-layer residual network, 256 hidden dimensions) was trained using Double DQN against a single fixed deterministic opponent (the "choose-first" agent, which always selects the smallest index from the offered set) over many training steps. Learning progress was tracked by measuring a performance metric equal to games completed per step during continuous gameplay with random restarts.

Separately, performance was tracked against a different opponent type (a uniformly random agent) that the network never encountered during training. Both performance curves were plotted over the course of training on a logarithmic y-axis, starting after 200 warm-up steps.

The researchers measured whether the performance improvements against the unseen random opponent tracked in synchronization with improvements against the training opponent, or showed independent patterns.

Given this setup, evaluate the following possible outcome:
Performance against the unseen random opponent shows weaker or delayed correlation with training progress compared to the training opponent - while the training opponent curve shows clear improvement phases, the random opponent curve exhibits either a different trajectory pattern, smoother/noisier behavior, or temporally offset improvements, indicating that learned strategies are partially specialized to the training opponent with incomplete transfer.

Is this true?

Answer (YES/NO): YES